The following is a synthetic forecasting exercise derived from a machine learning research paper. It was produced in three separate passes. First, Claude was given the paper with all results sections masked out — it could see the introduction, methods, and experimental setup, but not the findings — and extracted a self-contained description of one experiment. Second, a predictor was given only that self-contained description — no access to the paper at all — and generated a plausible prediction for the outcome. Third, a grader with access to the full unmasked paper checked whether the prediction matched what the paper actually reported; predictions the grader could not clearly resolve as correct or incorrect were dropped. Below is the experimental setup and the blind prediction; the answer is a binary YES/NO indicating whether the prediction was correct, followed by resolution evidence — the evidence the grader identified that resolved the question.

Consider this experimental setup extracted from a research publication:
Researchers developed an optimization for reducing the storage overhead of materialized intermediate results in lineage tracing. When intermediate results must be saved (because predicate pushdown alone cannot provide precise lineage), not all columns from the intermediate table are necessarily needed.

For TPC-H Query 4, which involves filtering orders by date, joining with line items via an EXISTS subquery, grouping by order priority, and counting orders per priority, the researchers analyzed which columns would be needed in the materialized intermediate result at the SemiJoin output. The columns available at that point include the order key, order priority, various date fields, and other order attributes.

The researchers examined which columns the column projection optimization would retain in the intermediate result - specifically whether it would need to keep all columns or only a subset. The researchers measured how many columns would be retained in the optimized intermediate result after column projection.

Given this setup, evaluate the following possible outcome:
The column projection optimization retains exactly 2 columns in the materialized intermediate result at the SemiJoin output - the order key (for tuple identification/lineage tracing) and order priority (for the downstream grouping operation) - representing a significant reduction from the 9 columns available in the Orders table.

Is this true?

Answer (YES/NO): YES